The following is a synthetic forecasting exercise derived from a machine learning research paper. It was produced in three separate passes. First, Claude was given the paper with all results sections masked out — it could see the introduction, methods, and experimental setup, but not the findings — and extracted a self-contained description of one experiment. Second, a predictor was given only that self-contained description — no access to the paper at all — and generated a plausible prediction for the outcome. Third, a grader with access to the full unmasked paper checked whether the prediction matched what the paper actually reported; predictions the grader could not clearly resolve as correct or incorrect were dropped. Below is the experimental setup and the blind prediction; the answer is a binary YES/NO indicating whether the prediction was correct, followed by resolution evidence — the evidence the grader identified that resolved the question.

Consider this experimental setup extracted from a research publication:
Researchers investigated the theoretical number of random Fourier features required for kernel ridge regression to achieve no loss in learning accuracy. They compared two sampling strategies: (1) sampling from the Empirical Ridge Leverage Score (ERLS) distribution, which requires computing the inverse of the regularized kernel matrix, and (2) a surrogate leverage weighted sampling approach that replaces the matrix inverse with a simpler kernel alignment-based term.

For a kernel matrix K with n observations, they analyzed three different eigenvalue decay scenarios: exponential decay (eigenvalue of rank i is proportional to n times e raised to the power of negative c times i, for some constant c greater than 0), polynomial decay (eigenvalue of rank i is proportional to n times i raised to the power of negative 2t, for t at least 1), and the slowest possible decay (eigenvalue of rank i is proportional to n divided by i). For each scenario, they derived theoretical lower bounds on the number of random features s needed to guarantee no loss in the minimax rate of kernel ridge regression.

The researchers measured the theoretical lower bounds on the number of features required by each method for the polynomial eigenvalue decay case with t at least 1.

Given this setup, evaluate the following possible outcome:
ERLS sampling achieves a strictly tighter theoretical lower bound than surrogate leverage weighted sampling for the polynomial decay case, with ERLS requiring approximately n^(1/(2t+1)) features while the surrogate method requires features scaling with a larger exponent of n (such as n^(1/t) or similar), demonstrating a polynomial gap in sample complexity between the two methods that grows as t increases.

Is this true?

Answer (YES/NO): NO